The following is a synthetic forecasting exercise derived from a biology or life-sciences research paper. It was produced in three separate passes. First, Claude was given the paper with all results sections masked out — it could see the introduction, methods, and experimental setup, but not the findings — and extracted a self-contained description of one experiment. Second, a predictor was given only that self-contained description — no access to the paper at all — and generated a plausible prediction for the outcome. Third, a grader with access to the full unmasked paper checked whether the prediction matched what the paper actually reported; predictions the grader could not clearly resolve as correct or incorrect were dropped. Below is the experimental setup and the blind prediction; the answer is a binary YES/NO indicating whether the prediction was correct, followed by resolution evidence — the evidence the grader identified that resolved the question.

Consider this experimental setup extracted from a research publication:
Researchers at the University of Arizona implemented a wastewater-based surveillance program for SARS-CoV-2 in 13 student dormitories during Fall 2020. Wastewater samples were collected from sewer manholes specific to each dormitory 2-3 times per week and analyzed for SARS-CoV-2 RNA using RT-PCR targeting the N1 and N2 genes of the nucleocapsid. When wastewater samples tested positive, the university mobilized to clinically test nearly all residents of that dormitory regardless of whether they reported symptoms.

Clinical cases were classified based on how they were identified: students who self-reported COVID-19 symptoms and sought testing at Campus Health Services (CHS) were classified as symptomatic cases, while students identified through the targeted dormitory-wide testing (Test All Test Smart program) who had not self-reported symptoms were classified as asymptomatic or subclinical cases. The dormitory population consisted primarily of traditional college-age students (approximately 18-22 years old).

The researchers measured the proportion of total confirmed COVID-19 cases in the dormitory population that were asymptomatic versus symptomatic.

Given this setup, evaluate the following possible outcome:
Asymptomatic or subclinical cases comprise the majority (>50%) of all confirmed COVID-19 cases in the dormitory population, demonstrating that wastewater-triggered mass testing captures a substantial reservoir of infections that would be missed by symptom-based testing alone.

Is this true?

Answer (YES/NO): YES